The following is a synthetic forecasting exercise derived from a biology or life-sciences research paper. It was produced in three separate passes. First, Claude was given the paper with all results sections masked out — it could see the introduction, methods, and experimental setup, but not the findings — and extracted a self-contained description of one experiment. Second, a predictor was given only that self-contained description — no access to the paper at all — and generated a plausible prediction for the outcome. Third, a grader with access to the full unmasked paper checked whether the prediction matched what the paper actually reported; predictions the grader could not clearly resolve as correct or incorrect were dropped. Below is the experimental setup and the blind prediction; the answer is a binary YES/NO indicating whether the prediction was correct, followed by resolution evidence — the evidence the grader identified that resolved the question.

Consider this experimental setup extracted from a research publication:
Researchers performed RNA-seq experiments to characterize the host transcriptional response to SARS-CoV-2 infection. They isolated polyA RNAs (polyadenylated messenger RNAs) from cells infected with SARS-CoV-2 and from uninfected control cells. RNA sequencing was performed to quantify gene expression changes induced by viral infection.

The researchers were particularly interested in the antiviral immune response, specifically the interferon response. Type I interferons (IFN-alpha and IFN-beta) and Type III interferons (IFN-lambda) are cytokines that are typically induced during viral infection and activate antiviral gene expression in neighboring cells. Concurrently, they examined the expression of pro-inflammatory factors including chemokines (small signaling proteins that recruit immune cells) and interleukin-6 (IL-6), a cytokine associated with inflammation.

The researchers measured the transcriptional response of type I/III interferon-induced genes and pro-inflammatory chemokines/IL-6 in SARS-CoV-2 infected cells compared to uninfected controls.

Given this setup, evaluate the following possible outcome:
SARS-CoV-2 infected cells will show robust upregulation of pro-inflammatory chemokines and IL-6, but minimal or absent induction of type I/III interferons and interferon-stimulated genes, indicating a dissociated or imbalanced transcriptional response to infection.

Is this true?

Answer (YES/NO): YES